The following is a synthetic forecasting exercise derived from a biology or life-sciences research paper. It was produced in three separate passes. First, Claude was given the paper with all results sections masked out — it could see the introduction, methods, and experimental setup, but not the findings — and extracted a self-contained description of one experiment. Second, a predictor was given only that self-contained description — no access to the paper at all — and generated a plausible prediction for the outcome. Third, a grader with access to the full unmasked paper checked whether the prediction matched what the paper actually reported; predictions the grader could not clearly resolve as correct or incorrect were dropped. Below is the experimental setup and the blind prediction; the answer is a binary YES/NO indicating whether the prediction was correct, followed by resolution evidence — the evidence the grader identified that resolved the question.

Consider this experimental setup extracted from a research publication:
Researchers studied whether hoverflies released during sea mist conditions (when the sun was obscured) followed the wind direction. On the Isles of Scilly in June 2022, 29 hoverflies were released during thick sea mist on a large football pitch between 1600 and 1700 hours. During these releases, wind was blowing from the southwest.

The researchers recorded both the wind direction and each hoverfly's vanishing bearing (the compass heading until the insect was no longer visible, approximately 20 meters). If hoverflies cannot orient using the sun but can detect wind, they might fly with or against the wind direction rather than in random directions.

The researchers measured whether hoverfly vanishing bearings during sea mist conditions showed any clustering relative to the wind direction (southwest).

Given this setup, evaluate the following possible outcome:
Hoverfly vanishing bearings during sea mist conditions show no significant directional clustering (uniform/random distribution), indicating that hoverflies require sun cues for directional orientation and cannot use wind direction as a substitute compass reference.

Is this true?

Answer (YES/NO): NO